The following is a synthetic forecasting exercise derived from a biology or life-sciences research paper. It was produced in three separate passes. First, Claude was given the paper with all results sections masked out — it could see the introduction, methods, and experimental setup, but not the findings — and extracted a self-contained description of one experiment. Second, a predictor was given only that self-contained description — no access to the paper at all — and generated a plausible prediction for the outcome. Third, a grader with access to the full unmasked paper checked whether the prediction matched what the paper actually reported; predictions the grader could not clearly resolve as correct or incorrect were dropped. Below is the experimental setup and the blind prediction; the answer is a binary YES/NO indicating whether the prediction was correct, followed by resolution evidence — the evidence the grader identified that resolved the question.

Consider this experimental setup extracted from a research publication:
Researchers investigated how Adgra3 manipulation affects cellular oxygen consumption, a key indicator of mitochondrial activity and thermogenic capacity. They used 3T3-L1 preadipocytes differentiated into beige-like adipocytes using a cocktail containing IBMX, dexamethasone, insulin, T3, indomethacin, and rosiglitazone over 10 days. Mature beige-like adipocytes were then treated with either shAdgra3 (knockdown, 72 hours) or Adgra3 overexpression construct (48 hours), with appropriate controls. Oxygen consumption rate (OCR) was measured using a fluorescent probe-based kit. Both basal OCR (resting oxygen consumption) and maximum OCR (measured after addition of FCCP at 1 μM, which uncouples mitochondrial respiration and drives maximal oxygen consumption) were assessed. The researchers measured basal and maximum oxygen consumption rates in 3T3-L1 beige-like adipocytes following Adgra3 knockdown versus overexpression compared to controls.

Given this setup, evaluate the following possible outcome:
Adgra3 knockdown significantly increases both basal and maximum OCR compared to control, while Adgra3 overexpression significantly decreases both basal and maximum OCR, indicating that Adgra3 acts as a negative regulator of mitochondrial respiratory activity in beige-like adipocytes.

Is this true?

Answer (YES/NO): NO